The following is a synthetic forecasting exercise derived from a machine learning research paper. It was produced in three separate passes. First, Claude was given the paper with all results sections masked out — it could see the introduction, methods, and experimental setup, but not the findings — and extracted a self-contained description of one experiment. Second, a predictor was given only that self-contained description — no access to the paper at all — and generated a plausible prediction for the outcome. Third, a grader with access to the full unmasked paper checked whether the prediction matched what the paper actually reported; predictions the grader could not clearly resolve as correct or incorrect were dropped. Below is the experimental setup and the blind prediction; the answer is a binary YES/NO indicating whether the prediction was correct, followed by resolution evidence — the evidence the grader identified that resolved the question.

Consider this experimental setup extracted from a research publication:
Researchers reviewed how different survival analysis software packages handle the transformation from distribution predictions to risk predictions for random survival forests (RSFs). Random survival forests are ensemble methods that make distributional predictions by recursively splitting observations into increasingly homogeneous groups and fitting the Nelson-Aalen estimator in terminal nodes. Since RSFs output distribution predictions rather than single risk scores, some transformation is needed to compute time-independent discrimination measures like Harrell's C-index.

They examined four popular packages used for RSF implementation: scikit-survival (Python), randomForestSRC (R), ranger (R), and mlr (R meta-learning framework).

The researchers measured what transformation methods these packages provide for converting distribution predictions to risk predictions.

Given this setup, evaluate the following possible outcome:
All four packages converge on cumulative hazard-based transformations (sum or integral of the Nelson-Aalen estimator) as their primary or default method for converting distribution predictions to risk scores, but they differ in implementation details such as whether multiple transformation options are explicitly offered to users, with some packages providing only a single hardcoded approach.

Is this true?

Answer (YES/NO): NO